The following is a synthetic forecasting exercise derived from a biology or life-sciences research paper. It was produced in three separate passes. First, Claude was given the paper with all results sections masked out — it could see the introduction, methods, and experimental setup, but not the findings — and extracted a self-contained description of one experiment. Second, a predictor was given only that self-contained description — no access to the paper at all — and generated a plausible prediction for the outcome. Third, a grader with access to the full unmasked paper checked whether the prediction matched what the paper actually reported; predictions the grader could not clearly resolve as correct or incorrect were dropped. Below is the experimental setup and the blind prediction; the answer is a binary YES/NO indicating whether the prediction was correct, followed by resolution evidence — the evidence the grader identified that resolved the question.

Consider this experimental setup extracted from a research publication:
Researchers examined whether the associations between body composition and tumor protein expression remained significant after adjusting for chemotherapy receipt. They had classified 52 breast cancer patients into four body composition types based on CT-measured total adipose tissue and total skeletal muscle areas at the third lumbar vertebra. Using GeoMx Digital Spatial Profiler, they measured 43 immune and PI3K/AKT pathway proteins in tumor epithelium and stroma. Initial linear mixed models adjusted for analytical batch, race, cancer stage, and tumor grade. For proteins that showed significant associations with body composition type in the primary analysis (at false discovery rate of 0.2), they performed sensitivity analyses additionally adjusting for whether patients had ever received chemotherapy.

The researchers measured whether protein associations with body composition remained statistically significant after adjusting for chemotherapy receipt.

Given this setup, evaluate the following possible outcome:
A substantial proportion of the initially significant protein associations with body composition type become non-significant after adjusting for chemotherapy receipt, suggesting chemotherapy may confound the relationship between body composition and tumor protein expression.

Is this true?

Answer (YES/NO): NO